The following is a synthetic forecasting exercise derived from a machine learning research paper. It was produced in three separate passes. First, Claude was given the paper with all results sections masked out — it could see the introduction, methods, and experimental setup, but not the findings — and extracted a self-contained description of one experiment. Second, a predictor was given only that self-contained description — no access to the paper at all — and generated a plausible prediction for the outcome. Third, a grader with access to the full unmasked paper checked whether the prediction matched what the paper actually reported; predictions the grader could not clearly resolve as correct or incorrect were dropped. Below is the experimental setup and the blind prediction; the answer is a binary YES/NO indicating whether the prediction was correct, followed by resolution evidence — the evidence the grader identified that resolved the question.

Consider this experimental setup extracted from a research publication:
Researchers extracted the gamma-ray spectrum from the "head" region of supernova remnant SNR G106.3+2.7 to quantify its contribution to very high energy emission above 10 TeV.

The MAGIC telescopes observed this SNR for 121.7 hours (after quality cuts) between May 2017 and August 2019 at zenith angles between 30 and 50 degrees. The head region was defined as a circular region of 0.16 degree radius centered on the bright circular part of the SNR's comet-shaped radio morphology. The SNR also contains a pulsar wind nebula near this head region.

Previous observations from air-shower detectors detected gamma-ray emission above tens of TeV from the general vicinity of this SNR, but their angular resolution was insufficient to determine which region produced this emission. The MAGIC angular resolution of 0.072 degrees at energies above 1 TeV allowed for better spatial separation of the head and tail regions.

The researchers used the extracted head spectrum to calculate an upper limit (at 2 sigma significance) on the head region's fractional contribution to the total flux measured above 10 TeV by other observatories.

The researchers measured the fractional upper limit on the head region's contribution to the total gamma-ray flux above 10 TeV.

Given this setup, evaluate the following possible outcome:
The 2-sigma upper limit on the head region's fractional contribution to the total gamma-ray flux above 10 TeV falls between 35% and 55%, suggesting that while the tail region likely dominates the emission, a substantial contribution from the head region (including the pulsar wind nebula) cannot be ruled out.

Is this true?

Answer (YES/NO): YES